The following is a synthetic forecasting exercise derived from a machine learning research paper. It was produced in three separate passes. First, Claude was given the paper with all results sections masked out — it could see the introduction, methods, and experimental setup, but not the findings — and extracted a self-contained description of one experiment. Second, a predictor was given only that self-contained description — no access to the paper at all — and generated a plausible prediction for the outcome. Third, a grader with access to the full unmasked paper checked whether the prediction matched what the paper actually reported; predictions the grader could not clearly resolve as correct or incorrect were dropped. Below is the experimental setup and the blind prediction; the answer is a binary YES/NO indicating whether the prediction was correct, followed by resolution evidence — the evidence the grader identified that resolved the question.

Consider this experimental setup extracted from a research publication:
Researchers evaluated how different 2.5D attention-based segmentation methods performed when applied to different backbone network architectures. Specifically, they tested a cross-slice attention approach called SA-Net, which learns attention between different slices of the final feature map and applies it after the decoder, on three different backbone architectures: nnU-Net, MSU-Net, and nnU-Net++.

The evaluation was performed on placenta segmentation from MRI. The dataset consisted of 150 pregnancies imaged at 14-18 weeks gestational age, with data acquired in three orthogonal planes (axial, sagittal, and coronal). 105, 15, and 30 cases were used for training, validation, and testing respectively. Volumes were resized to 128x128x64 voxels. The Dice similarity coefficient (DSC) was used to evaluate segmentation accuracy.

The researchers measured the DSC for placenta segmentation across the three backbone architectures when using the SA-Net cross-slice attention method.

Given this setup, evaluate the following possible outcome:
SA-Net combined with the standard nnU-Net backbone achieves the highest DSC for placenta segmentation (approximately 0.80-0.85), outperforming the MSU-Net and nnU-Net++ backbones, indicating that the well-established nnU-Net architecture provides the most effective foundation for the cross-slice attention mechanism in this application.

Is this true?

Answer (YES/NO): YES